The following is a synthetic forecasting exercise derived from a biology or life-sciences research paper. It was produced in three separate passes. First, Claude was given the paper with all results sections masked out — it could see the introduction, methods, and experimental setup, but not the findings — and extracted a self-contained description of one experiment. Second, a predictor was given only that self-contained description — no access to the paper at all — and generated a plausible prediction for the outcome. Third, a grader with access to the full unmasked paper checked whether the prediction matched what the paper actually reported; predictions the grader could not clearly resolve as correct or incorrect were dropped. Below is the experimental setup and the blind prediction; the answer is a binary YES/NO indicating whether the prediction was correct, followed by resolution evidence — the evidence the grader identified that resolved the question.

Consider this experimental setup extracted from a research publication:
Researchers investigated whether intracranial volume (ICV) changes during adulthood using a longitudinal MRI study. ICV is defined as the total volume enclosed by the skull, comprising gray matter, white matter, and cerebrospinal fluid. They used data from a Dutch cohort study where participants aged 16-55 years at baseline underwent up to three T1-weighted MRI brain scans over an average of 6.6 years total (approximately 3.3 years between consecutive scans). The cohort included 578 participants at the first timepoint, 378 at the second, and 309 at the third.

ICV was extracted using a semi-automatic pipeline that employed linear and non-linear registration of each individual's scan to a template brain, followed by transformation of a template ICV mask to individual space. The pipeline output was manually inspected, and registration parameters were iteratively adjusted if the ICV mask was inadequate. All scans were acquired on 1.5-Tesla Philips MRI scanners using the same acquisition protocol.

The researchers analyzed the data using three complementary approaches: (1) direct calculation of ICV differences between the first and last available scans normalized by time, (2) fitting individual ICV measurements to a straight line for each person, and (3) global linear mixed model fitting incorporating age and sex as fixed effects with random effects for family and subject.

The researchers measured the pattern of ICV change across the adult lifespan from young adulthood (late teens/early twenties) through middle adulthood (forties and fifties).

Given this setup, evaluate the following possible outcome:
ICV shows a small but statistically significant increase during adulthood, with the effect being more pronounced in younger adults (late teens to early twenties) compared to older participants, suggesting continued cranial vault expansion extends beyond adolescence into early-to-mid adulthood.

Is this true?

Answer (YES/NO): NO